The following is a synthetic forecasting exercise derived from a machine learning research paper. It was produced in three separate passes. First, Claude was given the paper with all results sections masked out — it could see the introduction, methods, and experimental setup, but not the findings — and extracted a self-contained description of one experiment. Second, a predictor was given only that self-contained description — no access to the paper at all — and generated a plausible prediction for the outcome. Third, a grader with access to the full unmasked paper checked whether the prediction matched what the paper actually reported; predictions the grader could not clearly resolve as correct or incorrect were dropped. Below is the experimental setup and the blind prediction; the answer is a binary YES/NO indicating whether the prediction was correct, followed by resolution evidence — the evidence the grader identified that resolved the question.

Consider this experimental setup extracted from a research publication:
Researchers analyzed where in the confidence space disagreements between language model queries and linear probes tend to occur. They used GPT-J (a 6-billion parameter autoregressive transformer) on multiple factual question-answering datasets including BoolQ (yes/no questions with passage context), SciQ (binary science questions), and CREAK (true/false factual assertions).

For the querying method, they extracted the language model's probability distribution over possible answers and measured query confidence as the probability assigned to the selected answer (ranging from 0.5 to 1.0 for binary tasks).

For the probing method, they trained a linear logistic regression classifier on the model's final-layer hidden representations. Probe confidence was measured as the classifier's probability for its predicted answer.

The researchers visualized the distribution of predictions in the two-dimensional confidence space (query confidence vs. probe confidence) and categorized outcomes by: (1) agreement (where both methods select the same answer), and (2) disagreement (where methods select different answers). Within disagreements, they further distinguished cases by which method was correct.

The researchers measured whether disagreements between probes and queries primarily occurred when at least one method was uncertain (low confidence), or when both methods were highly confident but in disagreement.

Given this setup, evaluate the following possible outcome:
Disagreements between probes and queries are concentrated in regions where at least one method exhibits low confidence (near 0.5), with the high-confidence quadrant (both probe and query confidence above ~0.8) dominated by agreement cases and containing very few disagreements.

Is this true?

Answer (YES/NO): YES